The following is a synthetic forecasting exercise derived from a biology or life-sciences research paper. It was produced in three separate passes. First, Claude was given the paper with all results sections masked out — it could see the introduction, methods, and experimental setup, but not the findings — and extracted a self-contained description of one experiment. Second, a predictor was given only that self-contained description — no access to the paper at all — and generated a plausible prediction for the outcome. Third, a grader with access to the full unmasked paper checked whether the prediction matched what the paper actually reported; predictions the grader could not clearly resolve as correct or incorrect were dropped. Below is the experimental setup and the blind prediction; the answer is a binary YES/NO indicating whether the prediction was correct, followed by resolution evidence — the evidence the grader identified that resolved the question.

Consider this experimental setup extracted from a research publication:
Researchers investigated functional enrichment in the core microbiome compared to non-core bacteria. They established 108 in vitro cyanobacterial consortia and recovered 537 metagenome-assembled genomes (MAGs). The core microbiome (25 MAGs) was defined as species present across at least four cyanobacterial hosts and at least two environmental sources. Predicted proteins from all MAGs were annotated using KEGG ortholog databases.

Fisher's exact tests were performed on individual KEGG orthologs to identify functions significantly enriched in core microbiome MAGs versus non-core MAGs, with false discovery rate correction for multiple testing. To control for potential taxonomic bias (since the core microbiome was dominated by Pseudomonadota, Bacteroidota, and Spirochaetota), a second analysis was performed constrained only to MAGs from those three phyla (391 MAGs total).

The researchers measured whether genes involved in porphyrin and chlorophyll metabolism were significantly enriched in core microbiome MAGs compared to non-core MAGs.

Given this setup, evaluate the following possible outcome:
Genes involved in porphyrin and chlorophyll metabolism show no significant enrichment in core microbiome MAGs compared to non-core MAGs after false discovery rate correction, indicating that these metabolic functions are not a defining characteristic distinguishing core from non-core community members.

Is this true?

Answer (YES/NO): NO